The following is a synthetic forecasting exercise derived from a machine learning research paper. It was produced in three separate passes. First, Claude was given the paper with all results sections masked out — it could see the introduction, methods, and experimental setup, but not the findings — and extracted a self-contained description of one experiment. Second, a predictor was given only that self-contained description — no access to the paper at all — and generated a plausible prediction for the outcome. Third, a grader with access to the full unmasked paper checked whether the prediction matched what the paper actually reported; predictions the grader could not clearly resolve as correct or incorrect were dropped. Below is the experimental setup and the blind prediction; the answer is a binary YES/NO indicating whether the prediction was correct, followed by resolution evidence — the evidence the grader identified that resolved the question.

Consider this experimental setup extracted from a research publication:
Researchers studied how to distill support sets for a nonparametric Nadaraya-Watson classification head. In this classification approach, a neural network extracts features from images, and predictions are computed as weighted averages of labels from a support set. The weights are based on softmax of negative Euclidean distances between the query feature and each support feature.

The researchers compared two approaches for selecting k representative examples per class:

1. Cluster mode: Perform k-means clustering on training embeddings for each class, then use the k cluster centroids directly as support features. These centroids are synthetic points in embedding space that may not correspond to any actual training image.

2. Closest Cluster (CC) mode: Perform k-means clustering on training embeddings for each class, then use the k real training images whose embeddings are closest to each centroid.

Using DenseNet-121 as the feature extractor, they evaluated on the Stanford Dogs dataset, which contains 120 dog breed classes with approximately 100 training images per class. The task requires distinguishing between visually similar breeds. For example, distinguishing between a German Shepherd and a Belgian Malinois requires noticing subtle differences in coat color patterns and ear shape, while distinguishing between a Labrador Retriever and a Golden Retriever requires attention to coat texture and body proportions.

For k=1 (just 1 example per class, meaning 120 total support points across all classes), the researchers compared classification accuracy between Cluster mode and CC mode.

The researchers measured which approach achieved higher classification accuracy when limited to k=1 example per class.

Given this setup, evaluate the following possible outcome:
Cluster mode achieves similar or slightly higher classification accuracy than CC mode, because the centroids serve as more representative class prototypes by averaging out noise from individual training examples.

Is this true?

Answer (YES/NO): YES